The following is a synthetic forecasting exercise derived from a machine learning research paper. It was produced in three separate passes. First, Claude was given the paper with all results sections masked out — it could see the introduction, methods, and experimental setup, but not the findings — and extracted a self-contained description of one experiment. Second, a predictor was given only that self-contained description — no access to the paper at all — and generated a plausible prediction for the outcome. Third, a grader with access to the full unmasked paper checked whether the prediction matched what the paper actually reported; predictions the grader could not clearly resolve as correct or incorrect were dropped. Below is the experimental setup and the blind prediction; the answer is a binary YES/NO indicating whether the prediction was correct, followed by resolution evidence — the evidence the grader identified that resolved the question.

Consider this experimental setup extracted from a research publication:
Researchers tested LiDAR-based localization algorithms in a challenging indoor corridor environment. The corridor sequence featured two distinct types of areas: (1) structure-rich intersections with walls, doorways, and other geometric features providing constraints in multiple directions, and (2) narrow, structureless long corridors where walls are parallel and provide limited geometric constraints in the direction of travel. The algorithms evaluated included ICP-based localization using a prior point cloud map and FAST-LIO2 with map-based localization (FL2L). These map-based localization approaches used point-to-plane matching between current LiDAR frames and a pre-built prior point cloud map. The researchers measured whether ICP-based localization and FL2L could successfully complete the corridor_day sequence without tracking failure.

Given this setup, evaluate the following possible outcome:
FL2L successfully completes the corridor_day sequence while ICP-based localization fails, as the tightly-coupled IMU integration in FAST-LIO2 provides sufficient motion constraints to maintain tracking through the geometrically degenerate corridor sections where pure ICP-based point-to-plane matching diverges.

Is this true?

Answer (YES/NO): NO